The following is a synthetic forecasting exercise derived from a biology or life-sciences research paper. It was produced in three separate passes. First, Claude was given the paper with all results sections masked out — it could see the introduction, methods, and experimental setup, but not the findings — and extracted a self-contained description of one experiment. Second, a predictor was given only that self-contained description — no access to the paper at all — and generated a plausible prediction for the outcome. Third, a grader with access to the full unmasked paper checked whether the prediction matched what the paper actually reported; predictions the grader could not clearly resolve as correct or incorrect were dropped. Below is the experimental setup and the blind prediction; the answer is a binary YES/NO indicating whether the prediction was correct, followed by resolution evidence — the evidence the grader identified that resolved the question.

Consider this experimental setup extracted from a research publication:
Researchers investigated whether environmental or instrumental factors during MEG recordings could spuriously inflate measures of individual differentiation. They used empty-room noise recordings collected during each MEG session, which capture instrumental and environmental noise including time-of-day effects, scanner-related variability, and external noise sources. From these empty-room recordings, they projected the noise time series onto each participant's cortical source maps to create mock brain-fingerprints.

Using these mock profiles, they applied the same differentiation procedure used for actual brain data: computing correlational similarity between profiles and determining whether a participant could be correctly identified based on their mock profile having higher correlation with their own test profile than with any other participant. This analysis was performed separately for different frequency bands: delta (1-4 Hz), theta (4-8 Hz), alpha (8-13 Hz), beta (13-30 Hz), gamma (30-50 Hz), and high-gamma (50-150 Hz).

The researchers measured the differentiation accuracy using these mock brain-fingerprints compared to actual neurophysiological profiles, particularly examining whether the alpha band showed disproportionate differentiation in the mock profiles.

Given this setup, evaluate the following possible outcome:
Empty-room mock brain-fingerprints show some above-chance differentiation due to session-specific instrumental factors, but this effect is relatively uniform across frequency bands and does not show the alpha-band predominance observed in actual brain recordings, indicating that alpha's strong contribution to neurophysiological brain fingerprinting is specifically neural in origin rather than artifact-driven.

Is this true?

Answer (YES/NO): NO